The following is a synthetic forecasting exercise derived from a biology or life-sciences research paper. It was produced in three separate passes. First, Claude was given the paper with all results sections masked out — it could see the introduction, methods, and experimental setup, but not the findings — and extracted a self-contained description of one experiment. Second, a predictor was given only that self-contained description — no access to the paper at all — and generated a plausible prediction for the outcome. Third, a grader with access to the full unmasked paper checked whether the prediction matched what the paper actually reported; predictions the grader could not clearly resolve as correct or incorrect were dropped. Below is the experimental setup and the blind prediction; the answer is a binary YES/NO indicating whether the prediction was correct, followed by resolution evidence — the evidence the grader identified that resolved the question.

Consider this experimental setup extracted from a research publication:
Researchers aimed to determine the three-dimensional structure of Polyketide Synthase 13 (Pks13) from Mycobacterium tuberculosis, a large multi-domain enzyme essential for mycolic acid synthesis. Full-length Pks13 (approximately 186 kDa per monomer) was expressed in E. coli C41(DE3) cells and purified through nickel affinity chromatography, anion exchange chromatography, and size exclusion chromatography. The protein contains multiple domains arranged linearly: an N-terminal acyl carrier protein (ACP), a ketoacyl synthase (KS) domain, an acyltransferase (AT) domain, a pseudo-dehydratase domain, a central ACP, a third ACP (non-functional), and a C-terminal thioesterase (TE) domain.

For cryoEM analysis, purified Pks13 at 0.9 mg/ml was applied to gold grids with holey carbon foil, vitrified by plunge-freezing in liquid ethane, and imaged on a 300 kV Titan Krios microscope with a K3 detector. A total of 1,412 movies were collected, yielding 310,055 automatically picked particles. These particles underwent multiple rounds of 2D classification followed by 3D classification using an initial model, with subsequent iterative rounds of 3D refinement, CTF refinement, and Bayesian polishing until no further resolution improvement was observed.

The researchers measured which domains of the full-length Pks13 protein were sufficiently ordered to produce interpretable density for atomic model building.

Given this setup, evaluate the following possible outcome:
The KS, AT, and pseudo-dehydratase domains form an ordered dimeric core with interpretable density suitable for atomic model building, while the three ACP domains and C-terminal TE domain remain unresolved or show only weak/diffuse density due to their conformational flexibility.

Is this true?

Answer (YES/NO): NO